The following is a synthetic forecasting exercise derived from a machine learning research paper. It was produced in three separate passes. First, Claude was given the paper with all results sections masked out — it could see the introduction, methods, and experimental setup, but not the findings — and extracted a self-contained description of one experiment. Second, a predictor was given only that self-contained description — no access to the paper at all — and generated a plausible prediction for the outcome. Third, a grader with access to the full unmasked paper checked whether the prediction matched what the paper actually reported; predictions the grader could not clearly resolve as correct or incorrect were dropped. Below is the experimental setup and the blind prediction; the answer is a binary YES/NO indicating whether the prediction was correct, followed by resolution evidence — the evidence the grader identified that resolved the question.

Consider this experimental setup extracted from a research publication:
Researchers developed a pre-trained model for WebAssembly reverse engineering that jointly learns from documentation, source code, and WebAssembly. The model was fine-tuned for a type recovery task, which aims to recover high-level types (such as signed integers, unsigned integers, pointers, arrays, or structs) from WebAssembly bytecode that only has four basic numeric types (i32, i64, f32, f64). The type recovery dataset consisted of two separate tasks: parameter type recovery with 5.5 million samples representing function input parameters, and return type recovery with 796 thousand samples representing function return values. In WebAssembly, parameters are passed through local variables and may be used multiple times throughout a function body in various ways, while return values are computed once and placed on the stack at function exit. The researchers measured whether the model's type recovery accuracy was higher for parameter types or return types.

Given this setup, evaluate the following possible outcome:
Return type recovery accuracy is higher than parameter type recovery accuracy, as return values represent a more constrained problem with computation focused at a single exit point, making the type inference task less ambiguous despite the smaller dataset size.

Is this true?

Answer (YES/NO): YES